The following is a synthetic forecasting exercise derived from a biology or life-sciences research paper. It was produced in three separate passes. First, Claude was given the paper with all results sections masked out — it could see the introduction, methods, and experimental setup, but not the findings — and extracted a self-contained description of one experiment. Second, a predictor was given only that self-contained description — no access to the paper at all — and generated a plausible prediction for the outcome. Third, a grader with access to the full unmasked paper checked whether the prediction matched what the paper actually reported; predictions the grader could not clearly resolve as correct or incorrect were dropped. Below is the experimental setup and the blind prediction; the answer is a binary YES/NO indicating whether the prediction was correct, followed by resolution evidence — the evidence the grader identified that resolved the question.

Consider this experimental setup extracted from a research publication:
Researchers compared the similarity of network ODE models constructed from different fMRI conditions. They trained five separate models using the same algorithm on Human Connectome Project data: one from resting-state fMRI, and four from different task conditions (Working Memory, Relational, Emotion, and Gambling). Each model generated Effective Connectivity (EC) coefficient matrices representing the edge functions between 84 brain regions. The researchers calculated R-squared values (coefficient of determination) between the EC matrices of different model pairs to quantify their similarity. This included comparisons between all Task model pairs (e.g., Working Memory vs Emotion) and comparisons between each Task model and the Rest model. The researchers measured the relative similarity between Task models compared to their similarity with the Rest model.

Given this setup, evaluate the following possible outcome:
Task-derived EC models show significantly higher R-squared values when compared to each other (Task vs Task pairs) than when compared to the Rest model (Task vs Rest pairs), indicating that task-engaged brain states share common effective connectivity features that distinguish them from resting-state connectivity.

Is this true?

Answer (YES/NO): YES